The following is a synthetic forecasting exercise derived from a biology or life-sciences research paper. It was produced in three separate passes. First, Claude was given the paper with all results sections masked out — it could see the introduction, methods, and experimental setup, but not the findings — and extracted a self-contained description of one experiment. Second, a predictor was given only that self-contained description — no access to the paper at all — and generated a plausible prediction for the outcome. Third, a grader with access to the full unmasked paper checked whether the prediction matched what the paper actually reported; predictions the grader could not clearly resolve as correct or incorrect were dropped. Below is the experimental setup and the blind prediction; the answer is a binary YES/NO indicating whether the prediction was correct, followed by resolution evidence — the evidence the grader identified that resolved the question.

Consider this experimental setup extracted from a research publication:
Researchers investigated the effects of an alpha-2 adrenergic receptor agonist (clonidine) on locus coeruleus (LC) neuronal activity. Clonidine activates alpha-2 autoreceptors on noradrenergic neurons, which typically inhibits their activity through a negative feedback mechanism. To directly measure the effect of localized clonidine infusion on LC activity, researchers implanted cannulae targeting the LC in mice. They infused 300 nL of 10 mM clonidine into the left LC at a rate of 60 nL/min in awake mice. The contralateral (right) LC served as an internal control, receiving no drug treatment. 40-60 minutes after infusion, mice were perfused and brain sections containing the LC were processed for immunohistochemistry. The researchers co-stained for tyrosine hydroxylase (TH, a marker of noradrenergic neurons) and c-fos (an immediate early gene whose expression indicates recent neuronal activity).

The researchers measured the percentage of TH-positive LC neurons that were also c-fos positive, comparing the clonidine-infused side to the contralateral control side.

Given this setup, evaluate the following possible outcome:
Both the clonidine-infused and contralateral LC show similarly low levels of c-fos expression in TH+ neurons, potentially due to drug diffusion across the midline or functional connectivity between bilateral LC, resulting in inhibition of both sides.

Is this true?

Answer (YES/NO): NO